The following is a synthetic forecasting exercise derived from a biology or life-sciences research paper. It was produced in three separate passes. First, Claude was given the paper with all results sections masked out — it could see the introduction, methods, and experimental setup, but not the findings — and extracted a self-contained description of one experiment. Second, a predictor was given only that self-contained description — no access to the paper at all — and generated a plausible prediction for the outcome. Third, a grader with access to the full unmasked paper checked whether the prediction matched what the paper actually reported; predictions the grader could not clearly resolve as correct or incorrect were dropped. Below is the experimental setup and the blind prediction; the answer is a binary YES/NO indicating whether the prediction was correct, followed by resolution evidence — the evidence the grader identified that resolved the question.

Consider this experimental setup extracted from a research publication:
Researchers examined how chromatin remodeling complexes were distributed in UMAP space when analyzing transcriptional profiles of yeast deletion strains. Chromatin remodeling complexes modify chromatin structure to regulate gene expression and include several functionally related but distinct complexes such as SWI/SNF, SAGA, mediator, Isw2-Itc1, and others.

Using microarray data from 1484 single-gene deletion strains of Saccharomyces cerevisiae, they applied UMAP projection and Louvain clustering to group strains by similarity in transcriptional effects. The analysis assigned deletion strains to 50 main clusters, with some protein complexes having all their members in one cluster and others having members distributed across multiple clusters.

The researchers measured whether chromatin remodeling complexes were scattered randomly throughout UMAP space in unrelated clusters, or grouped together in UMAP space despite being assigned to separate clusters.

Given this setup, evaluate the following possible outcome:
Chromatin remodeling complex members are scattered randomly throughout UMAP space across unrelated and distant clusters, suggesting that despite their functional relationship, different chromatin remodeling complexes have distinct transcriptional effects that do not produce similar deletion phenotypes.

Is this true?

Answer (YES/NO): NO